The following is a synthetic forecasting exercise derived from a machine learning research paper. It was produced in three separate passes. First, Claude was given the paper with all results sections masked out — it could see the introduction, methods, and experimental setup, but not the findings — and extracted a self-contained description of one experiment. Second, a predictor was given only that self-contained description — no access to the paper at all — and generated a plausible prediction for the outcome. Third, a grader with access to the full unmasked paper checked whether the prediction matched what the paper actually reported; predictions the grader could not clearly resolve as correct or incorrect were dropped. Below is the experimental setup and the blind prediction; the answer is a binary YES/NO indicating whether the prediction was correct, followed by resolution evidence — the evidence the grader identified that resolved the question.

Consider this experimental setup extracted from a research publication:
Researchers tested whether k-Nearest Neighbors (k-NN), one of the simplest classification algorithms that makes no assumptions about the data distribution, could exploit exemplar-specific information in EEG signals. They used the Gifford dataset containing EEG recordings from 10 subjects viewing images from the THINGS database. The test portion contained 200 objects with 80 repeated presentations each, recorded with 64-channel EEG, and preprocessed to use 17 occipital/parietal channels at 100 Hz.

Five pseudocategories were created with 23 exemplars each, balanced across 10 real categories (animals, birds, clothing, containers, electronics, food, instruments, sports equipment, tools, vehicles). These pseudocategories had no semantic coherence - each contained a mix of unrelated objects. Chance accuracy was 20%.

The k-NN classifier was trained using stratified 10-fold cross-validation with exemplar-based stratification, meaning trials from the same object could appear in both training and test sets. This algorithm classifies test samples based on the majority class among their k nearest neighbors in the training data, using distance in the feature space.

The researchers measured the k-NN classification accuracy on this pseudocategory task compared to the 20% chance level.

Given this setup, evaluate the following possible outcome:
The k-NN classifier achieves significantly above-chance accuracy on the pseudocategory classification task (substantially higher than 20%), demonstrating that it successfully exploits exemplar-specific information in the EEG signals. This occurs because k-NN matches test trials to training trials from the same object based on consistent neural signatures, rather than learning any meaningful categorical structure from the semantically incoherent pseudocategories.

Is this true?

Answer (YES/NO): NO